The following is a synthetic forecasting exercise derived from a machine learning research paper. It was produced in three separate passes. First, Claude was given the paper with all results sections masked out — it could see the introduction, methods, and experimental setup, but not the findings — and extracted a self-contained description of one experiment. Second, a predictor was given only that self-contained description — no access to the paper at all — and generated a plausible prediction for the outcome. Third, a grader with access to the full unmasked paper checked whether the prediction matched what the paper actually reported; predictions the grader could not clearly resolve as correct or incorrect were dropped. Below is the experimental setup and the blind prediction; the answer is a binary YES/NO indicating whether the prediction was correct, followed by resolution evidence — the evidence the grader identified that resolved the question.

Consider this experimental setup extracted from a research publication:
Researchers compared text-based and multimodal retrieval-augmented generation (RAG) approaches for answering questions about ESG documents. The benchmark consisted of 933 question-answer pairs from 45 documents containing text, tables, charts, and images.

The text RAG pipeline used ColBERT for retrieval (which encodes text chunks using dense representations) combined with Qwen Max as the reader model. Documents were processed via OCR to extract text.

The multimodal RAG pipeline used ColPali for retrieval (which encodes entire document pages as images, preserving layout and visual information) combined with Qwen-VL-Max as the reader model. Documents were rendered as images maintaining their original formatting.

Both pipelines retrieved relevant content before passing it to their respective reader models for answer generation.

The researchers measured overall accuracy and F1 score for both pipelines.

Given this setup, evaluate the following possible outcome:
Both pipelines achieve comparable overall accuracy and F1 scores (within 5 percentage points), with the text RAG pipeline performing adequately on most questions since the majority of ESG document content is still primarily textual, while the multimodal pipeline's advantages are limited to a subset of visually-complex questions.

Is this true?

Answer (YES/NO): NO